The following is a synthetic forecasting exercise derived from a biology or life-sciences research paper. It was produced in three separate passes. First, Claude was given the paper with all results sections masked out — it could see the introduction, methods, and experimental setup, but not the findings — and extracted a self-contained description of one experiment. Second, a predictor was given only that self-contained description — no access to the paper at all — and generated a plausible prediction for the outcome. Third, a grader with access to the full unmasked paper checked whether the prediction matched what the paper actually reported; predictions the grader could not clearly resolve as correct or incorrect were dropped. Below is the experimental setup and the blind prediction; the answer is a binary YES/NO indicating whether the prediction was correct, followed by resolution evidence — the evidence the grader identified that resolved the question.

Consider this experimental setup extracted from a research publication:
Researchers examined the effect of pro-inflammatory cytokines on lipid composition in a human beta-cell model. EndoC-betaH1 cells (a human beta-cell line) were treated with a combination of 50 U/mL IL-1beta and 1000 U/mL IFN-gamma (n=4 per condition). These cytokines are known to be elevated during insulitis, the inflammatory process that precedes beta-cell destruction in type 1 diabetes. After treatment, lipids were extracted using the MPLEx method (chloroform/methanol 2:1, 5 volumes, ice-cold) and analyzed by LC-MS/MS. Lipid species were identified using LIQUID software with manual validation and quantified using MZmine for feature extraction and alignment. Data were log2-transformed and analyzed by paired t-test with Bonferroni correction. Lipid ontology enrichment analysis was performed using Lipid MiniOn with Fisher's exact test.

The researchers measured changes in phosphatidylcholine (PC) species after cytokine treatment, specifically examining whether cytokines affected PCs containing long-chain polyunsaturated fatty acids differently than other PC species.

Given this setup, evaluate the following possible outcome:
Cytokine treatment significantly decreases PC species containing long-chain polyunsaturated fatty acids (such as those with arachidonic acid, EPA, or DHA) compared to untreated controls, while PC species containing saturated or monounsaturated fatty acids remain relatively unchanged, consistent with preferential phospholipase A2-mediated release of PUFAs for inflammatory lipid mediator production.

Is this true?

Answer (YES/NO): NO